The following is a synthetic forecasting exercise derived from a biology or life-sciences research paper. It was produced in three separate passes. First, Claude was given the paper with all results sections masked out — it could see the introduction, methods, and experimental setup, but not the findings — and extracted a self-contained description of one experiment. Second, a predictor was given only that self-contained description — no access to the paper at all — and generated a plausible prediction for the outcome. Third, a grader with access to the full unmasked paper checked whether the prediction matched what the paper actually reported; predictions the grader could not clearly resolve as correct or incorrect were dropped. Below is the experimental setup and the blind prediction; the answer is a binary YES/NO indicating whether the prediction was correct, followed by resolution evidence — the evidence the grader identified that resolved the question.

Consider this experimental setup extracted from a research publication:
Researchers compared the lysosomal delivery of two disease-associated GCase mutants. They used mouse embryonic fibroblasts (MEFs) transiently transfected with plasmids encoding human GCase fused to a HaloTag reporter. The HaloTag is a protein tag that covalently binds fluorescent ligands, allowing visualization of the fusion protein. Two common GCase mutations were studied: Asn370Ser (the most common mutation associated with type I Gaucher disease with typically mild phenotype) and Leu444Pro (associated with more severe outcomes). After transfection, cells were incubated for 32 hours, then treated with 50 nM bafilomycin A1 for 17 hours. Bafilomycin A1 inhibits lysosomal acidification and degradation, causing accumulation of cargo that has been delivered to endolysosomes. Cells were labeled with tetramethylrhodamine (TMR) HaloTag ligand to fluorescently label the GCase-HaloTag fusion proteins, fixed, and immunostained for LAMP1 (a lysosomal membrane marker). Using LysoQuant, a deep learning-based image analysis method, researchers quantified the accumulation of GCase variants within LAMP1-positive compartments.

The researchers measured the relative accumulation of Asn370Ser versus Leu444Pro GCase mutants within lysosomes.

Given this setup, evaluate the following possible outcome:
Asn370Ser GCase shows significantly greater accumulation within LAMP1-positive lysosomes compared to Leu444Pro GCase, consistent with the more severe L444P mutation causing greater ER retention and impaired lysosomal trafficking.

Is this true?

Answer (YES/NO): YES